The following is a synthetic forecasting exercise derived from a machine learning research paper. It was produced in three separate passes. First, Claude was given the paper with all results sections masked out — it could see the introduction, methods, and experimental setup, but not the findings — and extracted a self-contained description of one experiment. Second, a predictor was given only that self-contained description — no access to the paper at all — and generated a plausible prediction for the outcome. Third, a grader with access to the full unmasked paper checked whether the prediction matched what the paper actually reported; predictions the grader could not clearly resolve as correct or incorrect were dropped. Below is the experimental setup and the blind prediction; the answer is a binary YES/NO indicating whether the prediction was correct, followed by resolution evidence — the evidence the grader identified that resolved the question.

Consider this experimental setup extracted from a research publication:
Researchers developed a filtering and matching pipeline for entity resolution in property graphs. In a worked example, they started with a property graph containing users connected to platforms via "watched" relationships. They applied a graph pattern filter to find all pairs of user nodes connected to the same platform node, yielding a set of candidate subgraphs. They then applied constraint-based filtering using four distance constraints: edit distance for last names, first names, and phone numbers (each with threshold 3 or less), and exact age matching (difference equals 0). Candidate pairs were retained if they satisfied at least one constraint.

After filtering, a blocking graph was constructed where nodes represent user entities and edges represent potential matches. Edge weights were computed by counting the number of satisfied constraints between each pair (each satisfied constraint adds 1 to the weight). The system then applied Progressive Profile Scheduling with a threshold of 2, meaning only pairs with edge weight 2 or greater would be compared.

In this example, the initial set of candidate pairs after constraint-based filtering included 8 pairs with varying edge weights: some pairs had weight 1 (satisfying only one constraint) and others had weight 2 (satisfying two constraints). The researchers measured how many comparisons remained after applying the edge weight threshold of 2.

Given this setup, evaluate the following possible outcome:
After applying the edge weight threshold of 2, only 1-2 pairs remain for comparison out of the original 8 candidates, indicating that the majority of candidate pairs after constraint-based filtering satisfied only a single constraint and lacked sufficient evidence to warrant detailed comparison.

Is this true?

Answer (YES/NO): NO